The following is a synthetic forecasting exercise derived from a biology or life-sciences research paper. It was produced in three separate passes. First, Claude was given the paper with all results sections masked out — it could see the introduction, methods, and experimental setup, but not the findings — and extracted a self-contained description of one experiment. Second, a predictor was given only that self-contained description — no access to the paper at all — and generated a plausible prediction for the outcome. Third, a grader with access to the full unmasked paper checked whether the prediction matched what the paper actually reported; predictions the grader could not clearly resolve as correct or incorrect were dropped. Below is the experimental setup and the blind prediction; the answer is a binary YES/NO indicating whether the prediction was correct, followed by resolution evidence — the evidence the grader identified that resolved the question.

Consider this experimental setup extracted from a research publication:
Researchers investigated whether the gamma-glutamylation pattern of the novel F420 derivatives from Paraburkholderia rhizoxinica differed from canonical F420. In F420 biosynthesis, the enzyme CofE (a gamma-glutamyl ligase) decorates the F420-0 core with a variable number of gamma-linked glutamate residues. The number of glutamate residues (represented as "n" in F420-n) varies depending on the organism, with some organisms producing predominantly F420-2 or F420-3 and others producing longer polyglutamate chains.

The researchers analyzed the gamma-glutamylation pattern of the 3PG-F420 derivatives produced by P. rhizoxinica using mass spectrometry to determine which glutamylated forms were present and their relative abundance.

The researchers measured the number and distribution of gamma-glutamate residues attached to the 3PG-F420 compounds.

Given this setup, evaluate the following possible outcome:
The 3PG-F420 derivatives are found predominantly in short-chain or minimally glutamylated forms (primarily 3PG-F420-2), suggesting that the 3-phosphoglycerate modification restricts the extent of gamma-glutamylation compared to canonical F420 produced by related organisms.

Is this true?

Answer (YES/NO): NO